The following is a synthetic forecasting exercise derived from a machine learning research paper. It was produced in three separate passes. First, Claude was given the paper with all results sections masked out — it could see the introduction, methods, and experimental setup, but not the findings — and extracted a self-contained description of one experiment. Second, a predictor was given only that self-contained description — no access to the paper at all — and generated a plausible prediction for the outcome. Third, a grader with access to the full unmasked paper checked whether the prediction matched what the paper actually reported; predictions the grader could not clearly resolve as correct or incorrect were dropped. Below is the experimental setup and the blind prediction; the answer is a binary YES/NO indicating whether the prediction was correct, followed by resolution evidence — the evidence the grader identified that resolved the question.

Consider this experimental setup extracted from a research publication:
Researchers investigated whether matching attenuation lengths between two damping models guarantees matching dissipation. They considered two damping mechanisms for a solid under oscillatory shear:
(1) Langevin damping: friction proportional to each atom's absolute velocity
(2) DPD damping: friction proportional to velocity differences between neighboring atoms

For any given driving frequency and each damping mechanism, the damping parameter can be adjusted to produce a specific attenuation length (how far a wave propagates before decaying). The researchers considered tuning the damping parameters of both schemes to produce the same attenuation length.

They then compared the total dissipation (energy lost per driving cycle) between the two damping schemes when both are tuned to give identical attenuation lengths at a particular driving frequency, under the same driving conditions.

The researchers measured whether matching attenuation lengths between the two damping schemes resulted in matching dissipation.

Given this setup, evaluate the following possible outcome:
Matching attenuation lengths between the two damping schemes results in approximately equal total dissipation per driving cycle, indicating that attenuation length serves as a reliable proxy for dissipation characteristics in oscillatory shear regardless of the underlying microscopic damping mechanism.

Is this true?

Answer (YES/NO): NO